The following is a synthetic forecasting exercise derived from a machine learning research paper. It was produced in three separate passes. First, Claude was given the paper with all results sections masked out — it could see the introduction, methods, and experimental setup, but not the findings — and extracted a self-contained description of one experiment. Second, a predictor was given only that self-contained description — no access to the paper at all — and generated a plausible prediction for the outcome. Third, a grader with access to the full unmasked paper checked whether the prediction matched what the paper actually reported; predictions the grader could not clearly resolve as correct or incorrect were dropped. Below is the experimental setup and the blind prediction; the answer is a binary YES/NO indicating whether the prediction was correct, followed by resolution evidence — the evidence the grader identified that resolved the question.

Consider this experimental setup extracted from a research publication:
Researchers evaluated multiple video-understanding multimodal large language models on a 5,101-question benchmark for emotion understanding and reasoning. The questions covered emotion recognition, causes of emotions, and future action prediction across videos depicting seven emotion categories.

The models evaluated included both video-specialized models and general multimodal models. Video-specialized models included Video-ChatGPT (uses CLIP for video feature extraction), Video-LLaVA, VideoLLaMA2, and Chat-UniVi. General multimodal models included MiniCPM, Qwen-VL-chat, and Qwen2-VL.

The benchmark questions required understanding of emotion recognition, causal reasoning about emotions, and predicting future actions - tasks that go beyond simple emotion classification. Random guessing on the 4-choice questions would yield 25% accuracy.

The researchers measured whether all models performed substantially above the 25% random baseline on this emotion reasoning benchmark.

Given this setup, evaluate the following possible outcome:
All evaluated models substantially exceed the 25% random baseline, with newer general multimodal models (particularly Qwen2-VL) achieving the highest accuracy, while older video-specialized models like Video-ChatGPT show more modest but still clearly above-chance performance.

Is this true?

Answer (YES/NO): NO